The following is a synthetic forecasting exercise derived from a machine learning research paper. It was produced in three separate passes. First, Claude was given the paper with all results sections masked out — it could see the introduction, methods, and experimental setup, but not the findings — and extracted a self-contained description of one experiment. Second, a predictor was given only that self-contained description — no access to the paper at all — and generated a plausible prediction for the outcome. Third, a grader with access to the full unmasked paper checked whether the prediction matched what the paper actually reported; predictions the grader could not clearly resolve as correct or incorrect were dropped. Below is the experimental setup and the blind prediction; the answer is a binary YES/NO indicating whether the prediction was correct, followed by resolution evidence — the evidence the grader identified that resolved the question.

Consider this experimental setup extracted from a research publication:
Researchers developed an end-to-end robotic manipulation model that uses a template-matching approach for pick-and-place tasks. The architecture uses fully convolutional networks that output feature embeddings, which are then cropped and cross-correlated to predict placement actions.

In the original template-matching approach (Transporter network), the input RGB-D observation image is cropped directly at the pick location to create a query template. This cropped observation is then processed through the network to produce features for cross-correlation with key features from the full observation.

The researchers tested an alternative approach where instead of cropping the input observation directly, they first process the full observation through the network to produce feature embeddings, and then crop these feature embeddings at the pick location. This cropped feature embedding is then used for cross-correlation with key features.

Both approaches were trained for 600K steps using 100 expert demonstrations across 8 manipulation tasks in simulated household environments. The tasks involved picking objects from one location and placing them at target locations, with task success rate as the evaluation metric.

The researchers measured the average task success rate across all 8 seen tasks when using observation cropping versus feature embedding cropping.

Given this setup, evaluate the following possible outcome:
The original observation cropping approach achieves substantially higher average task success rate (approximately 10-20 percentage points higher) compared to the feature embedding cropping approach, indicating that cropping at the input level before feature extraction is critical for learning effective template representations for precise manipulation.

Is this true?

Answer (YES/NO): NO